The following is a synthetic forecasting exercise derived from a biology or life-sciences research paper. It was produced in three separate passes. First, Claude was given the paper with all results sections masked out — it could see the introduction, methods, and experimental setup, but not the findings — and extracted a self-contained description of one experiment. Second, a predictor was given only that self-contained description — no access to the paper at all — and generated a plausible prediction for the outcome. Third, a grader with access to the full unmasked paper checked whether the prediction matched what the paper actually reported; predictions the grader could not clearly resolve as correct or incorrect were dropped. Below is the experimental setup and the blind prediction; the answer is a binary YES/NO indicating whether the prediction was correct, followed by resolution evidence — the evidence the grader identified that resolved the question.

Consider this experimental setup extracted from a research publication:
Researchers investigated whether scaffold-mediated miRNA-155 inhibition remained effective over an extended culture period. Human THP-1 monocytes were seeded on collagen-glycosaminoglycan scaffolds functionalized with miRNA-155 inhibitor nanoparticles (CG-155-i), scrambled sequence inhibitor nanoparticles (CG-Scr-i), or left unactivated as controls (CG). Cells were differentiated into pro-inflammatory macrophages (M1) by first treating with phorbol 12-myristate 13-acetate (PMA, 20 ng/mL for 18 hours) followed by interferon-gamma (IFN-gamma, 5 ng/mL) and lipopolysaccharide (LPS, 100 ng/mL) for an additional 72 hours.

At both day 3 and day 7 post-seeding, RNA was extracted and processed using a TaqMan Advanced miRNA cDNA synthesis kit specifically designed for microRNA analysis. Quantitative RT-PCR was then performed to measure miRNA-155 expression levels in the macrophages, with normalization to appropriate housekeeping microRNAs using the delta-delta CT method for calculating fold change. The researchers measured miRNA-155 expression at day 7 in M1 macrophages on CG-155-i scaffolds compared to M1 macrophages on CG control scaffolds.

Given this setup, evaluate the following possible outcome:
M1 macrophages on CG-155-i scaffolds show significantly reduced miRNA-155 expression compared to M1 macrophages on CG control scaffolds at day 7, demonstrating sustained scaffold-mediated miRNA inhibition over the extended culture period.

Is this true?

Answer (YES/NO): YES